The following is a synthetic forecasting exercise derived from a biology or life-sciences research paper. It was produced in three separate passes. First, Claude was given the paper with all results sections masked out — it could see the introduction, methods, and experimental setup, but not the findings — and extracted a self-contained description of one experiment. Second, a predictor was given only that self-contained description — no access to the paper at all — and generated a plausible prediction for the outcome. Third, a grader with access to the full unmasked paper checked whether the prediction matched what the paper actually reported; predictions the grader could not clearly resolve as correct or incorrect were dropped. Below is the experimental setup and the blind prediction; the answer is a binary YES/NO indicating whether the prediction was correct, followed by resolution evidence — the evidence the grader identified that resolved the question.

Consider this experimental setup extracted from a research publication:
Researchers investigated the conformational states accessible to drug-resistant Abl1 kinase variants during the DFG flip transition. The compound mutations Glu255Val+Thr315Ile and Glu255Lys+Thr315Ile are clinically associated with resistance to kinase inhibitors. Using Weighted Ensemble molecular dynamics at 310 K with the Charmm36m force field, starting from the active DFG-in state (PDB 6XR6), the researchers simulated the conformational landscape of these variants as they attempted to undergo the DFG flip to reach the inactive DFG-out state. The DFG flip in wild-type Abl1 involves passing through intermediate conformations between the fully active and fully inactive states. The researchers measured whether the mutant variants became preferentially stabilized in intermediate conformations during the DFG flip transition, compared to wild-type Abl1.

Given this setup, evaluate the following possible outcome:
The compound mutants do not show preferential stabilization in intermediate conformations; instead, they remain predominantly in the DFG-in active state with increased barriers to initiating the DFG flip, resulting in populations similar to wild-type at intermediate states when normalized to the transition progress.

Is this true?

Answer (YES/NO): NO